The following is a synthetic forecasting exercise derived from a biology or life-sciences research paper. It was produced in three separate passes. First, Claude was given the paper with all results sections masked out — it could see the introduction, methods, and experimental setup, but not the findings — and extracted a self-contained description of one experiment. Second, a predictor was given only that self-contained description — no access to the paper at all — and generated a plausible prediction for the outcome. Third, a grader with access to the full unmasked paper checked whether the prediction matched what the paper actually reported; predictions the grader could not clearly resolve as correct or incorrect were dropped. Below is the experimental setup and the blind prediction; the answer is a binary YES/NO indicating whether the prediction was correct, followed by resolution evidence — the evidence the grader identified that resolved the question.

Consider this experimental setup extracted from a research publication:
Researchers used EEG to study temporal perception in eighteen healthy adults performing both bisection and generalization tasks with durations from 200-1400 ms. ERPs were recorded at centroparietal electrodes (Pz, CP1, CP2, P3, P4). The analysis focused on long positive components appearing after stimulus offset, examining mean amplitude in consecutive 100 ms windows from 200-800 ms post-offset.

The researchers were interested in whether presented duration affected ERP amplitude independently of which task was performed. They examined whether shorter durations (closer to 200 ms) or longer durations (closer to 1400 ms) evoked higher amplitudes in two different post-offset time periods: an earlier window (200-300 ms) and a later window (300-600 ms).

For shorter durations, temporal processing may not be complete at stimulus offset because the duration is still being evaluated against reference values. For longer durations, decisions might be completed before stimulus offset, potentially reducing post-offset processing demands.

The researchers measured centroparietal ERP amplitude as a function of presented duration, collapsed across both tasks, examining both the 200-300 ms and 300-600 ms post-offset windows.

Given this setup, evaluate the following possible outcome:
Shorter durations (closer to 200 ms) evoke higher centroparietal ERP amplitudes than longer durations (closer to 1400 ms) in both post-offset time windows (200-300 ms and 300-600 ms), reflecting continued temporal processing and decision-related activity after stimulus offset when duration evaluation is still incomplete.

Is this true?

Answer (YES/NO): NO